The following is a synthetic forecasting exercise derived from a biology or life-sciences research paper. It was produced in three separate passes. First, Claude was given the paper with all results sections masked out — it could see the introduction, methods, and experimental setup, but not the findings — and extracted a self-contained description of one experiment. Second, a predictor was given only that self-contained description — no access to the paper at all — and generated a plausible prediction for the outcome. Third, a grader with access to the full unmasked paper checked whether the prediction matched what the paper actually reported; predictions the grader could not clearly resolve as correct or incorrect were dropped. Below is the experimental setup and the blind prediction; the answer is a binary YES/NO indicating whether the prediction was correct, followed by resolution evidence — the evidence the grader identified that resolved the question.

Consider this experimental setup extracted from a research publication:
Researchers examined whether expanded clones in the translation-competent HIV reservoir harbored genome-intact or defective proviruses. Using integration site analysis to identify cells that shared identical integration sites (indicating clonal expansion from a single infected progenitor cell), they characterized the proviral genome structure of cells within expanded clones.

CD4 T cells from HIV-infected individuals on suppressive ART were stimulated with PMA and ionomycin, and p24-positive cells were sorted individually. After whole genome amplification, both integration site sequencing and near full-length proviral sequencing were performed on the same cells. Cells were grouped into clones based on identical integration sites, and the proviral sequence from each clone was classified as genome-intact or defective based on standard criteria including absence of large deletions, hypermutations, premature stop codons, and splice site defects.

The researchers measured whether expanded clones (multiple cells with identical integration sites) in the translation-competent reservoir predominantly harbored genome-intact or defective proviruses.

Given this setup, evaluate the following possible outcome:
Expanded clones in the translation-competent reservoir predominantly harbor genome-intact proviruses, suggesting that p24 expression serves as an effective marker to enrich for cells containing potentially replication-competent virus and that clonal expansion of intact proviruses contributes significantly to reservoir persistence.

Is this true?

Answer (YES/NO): NO